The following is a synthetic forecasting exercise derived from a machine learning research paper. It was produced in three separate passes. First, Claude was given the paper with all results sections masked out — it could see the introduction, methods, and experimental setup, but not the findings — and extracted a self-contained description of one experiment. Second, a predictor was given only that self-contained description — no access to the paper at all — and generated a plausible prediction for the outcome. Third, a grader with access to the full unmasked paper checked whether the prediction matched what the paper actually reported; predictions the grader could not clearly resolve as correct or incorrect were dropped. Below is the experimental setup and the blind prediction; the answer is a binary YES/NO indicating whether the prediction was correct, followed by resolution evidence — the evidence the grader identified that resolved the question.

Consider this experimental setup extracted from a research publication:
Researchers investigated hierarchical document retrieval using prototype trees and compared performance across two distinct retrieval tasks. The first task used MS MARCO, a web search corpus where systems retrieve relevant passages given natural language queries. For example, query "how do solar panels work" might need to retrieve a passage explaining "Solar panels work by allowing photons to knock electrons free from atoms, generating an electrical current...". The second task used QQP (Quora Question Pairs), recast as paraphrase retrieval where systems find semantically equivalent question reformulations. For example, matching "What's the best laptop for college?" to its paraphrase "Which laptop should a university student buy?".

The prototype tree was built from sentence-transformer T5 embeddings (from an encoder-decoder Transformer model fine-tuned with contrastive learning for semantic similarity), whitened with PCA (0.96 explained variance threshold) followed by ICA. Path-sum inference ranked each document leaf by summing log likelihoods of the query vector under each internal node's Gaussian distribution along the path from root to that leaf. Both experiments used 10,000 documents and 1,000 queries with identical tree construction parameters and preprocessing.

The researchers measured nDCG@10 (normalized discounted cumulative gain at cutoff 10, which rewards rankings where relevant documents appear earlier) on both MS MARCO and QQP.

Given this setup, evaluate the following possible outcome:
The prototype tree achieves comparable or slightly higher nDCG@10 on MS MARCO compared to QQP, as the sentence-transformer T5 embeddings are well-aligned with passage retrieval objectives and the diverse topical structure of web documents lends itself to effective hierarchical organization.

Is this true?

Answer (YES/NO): NO